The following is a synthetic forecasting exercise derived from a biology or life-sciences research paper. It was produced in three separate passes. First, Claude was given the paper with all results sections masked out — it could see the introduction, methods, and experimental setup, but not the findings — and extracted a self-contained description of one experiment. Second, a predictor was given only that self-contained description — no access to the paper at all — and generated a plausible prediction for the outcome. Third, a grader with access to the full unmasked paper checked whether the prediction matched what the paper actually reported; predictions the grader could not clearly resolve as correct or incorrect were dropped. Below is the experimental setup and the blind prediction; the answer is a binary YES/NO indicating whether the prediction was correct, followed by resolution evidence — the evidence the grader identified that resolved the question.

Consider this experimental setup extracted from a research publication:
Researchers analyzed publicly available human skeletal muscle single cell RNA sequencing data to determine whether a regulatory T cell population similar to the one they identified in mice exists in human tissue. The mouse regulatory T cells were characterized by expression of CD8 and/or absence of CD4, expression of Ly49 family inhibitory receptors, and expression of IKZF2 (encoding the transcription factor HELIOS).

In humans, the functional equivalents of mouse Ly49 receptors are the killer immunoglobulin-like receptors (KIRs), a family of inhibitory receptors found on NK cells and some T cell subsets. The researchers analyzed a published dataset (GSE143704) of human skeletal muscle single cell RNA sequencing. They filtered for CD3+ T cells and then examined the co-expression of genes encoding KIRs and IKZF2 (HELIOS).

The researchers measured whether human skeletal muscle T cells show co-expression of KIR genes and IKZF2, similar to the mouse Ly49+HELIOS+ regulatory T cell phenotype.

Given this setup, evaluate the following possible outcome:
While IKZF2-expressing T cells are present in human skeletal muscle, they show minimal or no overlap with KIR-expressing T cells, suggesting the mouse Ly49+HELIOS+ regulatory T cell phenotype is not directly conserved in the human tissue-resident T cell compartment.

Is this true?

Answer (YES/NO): NO